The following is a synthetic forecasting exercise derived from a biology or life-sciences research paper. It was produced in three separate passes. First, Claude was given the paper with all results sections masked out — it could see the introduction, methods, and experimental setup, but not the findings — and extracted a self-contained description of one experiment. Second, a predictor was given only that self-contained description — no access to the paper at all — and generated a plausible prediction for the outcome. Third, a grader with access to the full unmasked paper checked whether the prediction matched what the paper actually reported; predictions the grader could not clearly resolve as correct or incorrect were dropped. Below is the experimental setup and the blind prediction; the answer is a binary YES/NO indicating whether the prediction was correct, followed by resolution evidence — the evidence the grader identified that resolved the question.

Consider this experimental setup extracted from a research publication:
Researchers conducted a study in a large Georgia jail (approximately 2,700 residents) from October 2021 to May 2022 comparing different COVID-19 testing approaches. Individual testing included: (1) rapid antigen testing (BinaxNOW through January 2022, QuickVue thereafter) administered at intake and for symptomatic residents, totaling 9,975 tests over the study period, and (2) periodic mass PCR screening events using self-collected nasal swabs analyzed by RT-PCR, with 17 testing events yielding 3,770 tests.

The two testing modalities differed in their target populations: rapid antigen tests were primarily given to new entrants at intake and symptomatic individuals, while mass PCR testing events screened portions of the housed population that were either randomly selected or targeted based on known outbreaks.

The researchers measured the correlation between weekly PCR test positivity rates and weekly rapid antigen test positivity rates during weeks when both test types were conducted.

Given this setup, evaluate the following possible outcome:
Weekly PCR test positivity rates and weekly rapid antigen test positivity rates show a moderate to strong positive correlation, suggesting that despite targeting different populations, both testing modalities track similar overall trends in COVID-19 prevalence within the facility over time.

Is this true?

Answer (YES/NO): YES